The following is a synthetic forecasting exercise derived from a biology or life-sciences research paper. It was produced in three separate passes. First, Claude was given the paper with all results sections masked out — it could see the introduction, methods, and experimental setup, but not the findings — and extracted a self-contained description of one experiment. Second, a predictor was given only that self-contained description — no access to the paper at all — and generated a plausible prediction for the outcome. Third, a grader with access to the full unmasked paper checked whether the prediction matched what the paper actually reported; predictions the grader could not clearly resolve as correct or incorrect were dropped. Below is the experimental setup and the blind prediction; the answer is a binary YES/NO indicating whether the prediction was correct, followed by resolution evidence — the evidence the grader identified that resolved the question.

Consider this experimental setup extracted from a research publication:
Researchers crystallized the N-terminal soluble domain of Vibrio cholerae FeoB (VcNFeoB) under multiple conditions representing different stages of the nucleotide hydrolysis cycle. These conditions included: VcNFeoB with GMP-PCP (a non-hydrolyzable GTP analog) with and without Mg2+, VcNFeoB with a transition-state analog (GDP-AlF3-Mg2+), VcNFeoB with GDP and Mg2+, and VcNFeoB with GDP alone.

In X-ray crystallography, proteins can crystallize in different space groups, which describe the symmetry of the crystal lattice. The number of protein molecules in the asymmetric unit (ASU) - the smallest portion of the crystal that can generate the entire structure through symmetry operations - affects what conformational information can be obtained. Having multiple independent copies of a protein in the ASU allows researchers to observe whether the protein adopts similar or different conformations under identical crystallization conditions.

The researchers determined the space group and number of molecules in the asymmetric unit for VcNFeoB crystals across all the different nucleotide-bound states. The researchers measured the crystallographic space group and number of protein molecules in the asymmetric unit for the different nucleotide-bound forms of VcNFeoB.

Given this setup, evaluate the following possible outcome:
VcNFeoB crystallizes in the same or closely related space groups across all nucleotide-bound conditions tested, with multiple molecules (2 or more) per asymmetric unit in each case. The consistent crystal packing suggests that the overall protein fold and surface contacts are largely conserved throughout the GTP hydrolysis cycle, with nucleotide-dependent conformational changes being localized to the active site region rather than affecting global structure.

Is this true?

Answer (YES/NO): YES